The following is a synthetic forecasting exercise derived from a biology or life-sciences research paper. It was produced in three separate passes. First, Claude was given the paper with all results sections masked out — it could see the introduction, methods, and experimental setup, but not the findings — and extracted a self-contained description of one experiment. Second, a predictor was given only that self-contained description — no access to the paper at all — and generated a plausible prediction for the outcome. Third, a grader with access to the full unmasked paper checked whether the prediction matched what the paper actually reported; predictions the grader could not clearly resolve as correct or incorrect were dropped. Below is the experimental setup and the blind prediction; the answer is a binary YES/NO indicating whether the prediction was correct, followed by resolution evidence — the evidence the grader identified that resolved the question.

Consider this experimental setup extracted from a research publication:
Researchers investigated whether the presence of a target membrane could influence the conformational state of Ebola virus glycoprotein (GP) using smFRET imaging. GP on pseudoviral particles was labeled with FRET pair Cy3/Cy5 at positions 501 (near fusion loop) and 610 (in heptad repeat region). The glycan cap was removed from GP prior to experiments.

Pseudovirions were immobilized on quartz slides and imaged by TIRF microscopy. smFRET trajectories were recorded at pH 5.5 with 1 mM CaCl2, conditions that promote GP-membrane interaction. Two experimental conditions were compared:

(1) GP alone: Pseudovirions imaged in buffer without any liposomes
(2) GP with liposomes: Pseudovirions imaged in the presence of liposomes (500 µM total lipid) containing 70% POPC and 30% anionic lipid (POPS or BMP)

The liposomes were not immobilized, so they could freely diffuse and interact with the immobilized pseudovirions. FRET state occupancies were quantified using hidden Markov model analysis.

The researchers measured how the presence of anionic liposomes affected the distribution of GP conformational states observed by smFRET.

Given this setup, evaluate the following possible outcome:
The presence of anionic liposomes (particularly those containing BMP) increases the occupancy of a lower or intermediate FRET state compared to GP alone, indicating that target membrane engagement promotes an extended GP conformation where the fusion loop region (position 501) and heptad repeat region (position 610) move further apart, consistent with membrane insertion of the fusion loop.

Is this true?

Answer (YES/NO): YES